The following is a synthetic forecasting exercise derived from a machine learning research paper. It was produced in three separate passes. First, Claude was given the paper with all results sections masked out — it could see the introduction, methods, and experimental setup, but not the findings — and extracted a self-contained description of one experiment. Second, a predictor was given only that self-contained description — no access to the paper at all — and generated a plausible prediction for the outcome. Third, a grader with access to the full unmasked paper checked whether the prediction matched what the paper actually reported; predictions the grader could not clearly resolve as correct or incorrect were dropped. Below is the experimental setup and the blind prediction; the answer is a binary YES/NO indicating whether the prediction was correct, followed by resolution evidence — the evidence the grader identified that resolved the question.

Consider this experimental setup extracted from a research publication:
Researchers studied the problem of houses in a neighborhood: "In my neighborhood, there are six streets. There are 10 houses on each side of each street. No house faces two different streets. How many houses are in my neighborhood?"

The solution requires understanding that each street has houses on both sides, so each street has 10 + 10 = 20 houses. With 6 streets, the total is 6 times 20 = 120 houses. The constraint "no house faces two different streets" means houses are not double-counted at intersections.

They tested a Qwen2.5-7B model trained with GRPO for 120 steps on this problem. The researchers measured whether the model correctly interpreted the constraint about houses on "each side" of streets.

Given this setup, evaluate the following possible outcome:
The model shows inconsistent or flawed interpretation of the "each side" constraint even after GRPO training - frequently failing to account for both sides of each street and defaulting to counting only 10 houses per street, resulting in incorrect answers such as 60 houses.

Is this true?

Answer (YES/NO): YES